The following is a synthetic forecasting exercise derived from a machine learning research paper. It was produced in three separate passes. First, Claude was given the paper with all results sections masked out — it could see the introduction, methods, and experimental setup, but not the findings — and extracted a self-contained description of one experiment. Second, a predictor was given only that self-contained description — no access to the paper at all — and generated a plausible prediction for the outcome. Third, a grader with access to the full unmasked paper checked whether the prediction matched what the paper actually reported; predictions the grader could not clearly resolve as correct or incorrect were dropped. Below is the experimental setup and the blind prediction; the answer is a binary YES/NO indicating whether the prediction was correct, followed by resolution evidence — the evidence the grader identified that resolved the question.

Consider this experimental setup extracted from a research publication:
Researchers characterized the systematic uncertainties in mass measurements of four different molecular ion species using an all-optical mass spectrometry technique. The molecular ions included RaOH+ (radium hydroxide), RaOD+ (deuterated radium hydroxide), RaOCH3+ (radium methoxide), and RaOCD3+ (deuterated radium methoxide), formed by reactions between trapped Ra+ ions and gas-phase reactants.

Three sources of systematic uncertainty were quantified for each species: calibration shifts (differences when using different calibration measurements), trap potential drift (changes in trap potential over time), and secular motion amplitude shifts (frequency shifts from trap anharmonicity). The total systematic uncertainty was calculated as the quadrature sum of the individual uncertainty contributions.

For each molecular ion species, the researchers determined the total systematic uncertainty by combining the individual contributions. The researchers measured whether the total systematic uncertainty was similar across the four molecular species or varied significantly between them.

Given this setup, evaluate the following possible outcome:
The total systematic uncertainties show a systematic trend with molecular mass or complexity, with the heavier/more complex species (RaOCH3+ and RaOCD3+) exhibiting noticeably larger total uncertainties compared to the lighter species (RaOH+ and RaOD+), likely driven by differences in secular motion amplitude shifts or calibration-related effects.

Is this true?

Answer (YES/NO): NO